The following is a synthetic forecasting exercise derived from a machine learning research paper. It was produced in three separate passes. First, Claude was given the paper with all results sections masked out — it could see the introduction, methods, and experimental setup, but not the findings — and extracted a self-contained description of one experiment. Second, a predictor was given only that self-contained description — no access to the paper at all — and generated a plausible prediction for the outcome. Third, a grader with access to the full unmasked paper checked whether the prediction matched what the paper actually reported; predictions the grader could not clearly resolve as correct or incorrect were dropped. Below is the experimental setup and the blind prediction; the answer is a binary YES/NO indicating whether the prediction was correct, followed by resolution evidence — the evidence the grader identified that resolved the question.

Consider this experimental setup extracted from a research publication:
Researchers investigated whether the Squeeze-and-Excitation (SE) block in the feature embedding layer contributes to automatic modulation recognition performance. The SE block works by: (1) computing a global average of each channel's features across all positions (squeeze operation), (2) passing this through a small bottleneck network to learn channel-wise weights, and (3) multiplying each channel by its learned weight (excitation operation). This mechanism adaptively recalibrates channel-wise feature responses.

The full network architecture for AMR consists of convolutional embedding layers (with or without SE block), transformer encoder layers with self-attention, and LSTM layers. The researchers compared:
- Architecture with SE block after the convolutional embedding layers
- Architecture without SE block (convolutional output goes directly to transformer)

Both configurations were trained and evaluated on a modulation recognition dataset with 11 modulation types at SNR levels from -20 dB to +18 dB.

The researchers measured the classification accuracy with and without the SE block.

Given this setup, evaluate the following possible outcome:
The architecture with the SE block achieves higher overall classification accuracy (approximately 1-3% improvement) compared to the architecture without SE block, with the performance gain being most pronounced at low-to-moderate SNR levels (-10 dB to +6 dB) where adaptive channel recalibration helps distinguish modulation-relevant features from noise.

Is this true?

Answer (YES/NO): NO